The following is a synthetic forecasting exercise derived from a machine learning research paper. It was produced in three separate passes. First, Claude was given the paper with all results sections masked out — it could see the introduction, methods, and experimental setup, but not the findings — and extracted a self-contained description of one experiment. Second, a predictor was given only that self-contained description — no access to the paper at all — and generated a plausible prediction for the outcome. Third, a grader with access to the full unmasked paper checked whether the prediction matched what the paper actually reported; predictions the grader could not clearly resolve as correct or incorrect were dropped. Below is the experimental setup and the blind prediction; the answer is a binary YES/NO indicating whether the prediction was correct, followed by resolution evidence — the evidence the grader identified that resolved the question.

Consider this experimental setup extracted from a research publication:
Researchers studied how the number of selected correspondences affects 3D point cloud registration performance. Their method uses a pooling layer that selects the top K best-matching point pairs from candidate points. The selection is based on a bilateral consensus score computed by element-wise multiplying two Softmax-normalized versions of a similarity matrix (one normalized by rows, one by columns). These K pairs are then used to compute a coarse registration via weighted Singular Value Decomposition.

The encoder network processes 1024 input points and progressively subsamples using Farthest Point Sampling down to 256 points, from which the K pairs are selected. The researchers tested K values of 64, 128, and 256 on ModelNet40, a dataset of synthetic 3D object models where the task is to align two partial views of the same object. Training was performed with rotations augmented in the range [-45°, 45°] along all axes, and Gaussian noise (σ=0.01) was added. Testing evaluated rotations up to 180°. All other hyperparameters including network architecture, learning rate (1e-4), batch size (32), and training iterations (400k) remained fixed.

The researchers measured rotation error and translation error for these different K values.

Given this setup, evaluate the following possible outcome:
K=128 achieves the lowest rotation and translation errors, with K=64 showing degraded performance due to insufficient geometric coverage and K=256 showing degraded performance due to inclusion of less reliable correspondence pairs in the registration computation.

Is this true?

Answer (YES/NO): NO